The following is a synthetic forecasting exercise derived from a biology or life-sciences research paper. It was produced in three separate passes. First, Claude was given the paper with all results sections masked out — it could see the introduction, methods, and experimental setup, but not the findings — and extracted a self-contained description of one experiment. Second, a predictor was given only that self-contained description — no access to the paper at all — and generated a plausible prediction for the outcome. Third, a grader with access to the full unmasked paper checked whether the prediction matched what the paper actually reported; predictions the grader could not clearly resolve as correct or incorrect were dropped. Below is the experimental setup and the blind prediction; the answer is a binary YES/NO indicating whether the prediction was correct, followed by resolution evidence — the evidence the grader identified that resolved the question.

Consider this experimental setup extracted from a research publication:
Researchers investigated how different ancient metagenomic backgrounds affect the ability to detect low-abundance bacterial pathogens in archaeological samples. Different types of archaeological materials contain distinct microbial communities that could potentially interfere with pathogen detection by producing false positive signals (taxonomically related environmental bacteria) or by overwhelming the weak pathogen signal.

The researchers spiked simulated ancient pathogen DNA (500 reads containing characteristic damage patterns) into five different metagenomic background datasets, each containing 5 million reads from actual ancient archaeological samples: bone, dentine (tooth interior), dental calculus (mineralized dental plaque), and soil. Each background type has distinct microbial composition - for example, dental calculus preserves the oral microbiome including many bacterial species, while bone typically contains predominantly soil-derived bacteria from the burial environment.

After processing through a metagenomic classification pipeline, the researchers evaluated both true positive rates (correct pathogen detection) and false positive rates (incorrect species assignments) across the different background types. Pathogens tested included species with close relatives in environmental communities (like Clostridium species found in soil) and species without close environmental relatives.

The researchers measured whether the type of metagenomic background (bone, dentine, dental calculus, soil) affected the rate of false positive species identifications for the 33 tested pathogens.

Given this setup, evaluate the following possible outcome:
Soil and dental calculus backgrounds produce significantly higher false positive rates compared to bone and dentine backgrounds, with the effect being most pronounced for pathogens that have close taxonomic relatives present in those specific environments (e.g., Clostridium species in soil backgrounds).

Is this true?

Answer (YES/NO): NO